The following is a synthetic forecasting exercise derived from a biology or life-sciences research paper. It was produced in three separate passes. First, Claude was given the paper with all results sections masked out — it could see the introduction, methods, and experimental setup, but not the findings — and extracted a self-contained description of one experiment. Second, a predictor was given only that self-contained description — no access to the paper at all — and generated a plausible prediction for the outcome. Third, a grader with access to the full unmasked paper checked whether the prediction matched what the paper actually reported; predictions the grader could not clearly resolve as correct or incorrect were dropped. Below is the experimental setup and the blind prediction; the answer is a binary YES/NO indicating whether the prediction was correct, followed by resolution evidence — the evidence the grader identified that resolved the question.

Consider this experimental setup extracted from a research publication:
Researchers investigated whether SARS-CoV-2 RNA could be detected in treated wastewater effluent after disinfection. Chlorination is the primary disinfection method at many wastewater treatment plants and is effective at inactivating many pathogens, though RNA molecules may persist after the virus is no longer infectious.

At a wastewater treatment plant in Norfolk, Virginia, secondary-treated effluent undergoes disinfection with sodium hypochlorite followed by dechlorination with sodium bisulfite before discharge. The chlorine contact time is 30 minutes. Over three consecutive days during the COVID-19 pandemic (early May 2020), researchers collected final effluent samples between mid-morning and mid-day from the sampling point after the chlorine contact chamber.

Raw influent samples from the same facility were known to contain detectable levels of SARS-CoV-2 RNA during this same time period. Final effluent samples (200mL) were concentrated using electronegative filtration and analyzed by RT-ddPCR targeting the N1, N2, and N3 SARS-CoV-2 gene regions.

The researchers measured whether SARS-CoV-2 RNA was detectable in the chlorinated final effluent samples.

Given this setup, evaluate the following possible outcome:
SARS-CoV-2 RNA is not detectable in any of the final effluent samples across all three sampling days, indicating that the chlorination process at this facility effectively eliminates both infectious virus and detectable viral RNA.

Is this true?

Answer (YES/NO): YES